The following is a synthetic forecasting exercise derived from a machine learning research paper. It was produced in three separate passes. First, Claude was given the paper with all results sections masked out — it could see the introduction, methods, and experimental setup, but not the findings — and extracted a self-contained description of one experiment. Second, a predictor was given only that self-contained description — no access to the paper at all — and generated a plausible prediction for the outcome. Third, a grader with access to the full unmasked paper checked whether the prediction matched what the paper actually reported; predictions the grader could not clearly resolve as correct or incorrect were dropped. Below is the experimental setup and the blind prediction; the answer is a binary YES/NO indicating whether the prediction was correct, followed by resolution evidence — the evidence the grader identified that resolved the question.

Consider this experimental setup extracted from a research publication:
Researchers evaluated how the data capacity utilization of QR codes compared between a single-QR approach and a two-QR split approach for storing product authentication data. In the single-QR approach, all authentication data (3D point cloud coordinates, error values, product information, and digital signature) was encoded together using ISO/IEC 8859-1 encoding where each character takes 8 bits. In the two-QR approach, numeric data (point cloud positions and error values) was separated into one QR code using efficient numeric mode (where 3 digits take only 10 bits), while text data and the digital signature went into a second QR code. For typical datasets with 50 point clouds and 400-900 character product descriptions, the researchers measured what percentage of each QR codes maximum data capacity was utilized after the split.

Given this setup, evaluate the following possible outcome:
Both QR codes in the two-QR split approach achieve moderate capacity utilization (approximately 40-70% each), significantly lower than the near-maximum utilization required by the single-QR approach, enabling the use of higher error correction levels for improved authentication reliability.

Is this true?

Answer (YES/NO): NO